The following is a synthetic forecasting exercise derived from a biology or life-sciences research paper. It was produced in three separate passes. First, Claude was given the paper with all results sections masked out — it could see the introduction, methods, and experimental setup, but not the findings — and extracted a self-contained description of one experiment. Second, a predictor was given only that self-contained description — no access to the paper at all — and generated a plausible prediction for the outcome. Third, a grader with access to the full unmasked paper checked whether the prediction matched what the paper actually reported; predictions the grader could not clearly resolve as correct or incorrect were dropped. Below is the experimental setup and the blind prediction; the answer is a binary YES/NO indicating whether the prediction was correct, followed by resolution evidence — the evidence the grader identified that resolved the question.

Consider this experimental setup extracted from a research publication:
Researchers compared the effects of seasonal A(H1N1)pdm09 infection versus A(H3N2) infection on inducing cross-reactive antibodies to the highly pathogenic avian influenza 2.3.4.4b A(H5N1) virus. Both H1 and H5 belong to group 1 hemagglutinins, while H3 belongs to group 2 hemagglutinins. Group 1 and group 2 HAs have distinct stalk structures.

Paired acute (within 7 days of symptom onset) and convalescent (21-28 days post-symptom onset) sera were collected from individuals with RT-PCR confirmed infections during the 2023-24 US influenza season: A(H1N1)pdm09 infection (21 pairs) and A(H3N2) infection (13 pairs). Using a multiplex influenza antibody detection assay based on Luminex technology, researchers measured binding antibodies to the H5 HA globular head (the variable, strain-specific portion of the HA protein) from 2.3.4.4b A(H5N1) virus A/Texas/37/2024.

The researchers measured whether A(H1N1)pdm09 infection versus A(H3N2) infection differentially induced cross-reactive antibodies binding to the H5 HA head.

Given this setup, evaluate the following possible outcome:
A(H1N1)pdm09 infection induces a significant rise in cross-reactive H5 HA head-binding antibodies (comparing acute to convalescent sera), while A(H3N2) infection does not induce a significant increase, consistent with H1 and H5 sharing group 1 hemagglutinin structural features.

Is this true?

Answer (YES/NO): NO